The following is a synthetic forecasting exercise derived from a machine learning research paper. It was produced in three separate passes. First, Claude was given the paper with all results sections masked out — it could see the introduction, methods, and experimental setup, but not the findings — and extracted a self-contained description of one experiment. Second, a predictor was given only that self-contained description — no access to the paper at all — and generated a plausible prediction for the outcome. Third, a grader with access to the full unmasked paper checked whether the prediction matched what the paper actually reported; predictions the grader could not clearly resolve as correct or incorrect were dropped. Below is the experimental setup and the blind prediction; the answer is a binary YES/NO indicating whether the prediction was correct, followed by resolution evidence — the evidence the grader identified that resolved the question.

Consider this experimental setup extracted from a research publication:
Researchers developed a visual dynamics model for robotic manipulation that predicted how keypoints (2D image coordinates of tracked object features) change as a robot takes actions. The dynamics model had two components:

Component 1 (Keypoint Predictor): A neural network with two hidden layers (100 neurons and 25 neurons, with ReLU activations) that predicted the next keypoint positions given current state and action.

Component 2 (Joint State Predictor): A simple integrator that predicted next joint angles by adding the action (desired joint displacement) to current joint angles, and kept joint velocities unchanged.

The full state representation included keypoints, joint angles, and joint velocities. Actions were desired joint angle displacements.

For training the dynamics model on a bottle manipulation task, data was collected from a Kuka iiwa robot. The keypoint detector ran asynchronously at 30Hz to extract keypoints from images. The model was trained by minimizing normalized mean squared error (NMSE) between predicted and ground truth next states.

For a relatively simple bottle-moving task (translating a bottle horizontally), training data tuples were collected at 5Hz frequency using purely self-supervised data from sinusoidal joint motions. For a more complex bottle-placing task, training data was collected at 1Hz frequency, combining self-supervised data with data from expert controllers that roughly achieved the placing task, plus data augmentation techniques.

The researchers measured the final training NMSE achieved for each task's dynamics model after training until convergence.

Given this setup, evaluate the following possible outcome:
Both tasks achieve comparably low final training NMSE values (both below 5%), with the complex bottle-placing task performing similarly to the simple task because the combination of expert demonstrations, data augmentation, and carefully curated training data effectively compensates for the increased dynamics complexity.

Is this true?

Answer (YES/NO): NO